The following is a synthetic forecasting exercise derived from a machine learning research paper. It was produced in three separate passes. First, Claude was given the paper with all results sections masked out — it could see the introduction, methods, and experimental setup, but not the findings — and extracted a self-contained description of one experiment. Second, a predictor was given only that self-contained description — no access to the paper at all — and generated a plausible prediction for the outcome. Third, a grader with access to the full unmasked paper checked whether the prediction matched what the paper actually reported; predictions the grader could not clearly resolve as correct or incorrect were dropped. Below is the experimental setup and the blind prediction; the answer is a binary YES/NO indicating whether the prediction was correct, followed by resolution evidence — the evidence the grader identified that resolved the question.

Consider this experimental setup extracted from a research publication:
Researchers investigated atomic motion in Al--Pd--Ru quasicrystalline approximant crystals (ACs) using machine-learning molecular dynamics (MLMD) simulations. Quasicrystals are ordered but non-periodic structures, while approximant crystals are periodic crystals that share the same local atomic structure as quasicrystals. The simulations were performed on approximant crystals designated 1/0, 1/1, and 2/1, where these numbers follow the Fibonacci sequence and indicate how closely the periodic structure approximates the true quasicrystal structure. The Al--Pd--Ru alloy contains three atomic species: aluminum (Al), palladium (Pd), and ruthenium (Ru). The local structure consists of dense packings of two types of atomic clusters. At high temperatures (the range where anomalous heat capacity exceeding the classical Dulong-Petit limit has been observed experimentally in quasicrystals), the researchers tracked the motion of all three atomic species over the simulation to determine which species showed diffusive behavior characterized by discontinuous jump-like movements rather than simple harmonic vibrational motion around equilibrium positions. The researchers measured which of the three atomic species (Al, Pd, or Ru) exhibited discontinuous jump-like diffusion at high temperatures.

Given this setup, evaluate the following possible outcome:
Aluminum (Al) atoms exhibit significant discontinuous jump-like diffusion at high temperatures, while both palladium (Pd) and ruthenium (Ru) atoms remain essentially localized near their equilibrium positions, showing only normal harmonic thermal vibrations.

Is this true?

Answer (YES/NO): YES